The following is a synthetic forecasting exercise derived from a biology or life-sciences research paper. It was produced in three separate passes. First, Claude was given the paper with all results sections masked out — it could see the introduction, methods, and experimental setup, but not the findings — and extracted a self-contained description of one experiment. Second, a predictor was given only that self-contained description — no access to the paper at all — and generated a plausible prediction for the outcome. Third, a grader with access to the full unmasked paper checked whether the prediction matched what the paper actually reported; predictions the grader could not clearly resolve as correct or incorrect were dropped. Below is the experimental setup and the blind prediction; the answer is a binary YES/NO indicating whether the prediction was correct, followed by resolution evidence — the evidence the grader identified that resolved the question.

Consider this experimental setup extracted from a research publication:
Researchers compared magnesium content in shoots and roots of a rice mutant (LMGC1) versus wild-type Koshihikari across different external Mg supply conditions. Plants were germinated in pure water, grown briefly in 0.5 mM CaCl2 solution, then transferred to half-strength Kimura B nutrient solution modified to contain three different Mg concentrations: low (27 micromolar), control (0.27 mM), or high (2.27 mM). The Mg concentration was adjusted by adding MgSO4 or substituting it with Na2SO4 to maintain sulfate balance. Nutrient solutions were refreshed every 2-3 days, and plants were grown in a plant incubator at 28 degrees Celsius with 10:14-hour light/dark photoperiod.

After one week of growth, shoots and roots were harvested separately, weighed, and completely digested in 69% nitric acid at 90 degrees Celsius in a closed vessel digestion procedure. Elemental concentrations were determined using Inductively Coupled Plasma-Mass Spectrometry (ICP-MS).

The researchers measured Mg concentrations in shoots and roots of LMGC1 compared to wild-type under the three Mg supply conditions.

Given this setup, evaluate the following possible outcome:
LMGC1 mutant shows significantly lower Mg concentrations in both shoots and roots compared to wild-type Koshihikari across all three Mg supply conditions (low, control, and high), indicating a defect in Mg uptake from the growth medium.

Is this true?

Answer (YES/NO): NO